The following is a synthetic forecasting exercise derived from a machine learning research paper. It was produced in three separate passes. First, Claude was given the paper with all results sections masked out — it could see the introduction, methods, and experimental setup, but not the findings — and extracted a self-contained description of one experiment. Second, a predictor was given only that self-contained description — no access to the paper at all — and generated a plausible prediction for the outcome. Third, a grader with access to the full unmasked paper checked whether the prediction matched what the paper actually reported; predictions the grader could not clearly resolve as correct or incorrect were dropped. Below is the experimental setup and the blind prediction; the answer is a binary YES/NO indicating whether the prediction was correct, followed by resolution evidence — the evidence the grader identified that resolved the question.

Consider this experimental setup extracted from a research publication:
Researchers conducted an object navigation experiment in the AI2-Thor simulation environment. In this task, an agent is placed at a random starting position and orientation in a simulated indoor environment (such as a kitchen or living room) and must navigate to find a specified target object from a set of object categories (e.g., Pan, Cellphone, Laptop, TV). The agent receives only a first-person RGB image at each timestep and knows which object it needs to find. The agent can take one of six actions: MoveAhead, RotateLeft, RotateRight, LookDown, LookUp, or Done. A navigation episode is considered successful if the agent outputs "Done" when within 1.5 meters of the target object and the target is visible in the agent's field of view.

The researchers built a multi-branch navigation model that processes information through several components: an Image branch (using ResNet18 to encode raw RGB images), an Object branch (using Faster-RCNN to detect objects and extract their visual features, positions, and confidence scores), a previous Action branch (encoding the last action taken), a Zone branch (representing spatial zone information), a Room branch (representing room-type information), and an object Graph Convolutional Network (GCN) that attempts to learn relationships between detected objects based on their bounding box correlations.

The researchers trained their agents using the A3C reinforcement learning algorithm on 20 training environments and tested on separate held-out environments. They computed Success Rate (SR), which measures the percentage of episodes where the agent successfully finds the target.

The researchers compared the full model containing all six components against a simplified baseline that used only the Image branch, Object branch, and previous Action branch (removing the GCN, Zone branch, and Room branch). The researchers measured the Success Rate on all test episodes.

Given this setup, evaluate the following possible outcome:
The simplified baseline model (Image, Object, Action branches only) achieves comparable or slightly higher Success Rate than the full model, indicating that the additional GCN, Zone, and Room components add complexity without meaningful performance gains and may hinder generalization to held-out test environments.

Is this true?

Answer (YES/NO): YES